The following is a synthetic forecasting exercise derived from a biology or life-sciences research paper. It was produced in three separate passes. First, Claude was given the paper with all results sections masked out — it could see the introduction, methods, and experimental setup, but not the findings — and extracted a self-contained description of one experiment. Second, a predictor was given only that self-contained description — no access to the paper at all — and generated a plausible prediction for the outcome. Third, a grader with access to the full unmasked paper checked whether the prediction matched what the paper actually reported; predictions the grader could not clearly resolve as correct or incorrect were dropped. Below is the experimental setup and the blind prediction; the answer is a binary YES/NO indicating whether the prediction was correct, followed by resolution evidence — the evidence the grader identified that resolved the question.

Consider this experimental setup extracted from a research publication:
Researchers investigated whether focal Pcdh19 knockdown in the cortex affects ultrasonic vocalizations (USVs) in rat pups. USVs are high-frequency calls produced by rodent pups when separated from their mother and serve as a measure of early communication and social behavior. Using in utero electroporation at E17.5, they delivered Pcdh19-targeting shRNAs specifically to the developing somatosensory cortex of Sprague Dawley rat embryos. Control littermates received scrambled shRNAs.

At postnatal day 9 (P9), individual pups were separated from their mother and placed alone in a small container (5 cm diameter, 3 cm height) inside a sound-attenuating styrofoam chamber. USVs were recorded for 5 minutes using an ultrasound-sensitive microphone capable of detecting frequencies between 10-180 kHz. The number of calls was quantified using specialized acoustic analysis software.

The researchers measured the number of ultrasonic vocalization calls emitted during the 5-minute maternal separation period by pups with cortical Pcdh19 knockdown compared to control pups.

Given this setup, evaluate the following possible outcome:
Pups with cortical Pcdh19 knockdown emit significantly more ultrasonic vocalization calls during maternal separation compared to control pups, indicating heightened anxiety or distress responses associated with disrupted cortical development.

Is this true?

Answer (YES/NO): NO